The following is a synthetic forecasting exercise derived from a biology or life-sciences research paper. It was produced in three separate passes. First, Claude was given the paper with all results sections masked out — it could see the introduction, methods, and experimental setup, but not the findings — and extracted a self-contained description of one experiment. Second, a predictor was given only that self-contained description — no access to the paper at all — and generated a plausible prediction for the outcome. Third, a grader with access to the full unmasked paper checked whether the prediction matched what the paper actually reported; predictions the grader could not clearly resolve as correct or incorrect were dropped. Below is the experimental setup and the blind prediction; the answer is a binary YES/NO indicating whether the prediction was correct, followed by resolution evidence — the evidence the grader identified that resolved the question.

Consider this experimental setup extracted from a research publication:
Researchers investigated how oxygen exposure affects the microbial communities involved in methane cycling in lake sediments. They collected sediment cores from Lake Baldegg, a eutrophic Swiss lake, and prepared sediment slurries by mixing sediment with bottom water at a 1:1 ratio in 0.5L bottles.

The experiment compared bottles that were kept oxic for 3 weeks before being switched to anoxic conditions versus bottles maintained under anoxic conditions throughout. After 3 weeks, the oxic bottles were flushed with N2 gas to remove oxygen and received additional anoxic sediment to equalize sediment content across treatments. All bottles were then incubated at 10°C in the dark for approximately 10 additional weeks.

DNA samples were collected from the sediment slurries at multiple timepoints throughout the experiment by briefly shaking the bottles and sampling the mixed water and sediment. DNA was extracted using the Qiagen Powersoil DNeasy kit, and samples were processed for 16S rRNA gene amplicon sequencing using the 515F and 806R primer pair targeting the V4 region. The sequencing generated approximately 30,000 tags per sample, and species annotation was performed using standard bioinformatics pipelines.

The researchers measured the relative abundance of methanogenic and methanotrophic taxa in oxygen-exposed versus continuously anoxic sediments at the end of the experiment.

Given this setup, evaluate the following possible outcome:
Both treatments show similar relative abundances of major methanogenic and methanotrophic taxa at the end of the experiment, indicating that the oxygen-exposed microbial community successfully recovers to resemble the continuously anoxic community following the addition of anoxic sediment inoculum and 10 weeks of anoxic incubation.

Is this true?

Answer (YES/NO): YES